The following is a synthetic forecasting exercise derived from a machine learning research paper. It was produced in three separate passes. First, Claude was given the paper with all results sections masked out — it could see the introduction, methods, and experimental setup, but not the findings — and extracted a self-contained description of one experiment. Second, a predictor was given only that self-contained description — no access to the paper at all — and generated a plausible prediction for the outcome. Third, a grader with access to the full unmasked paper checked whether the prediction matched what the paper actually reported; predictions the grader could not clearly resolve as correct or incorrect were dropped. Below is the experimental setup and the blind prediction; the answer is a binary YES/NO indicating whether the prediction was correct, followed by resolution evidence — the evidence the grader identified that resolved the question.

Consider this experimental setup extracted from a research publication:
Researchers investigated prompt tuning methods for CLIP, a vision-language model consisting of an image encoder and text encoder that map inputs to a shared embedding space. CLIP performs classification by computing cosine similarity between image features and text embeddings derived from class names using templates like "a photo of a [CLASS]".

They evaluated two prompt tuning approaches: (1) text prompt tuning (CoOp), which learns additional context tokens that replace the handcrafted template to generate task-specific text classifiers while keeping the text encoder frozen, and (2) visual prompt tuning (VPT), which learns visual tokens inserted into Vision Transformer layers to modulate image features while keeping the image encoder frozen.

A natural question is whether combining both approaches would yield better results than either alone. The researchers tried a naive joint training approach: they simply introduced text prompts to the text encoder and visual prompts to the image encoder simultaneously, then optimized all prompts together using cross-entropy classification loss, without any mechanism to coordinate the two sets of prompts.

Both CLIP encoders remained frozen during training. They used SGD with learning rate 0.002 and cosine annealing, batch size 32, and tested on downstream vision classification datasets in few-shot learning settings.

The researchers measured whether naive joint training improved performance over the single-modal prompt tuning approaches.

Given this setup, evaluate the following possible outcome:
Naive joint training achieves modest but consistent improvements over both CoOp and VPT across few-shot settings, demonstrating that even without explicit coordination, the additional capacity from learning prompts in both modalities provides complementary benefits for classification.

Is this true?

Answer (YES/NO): NO